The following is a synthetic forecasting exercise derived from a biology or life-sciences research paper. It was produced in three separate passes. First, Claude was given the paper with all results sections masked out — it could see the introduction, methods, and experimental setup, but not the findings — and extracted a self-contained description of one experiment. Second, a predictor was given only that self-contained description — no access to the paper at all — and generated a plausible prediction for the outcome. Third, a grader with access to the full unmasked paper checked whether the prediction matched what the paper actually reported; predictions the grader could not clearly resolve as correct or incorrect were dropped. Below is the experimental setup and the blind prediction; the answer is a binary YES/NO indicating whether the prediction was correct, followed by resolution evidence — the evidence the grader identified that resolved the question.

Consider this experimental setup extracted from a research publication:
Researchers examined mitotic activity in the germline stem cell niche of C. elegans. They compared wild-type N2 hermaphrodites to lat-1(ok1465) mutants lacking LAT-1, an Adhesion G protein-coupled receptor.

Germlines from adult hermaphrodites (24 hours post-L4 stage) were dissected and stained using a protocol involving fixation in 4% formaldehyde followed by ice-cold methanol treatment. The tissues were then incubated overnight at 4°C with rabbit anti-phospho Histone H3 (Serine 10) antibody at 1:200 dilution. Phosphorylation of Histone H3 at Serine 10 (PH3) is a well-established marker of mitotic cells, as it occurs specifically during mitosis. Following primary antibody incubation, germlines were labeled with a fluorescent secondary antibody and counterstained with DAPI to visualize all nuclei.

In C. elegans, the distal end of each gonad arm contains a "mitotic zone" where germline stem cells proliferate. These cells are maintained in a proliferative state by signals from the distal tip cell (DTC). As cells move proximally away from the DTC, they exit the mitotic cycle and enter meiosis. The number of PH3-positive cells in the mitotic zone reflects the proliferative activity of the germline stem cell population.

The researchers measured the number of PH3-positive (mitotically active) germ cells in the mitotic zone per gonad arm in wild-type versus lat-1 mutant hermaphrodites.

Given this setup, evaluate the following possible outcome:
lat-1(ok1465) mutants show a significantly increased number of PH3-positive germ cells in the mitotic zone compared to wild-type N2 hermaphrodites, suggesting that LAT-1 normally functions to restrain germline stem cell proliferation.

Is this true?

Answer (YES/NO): NO